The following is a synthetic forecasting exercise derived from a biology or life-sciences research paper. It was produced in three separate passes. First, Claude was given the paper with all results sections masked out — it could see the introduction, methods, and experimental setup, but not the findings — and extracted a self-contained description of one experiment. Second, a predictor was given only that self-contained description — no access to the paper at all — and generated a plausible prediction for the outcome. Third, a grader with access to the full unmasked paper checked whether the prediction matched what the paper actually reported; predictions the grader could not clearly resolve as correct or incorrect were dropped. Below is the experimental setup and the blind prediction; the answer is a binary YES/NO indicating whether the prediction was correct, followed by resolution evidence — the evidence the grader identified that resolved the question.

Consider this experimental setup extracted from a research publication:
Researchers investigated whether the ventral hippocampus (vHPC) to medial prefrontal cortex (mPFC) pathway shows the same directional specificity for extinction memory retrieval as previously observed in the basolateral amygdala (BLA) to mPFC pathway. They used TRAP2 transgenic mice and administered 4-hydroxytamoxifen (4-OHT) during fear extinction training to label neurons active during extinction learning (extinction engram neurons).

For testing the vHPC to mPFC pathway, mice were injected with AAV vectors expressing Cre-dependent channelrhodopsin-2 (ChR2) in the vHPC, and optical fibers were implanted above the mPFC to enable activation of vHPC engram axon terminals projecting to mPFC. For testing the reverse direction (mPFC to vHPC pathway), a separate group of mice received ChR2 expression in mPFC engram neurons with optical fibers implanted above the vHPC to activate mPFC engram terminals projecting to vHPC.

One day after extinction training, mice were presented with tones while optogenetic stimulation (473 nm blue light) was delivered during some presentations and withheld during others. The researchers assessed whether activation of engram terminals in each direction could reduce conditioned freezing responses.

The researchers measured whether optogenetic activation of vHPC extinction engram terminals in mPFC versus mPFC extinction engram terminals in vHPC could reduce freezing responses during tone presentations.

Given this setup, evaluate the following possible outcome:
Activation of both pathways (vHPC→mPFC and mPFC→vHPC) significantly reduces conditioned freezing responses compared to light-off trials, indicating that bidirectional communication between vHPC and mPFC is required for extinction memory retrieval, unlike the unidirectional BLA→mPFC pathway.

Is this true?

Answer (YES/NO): NO